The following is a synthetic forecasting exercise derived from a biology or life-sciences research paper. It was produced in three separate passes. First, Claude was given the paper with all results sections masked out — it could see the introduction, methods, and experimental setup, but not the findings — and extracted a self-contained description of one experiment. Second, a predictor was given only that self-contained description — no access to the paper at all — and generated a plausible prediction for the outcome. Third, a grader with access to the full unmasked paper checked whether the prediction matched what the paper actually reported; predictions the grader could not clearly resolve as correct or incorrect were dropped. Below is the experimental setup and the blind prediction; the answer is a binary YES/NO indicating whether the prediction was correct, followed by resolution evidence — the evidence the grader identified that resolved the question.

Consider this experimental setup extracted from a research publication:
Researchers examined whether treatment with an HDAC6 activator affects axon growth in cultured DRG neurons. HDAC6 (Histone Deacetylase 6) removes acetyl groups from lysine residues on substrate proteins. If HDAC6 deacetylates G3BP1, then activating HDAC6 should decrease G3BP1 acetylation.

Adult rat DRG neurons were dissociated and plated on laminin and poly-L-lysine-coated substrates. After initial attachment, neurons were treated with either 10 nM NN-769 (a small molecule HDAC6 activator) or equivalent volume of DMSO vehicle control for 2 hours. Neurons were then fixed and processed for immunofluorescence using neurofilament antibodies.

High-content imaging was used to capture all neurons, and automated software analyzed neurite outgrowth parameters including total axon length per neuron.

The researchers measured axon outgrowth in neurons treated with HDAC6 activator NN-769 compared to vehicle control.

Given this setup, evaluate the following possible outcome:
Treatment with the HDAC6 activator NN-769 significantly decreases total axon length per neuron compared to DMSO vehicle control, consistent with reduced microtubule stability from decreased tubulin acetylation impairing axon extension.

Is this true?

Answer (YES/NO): NO